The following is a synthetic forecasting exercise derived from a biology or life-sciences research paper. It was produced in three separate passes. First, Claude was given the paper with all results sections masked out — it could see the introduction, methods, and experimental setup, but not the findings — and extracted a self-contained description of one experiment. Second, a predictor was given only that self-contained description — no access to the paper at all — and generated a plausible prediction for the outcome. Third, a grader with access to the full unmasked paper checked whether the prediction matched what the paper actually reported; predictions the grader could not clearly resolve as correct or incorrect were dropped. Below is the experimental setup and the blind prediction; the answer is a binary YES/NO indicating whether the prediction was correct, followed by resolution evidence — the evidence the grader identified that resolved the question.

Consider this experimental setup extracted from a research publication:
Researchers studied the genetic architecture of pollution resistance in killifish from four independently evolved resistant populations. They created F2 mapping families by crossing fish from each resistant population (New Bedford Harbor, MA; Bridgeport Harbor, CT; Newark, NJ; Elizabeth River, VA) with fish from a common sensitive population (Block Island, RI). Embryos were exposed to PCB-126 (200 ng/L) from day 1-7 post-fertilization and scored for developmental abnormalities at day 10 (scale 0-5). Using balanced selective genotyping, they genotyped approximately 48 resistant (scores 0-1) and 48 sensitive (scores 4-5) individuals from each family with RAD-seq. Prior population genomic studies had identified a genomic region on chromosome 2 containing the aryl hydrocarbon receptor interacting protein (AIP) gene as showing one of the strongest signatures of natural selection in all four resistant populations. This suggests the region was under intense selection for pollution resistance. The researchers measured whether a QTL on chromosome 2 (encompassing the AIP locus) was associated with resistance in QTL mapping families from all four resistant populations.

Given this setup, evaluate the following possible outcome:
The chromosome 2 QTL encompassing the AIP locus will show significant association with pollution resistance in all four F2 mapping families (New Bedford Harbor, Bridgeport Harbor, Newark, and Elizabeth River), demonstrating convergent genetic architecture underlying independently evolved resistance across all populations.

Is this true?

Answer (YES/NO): NO